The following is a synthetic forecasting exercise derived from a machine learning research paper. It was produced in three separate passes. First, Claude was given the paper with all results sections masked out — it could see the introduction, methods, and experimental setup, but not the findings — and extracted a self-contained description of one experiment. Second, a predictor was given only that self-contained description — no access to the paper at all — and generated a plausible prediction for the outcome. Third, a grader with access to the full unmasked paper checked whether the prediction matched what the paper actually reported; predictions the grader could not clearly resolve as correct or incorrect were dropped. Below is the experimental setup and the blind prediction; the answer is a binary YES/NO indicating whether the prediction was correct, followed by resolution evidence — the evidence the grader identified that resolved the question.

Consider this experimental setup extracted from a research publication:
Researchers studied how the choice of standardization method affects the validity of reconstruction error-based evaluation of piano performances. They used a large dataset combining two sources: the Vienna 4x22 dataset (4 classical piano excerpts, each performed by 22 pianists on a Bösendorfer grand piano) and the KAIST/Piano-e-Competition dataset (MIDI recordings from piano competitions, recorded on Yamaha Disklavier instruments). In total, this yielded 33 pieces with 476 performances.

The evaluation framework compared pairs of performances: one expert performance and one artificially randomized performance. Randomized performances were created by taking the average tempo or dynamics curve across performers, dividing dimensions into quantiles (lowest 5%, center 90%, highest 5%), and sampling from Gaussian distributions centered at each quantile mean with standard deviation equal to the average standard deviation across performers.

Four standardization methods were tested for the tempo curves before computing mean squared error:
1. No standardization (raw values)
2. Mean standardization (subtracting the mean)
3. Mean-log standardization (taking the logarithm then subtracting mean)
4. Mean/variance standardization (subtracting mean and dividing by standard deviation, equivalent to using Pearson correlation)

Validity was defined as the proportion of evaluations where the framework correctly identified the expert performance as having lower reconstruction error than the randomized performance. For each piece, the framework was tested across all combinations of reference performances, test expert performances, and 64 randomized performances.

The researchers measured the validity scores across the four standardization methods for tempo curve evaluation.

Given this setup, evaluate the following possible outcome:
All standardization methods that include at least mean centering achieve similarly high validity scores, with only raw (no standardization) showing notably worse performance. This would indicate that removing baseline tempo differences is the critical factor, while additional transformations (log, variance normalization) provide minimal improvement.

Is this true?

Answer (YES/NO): NO